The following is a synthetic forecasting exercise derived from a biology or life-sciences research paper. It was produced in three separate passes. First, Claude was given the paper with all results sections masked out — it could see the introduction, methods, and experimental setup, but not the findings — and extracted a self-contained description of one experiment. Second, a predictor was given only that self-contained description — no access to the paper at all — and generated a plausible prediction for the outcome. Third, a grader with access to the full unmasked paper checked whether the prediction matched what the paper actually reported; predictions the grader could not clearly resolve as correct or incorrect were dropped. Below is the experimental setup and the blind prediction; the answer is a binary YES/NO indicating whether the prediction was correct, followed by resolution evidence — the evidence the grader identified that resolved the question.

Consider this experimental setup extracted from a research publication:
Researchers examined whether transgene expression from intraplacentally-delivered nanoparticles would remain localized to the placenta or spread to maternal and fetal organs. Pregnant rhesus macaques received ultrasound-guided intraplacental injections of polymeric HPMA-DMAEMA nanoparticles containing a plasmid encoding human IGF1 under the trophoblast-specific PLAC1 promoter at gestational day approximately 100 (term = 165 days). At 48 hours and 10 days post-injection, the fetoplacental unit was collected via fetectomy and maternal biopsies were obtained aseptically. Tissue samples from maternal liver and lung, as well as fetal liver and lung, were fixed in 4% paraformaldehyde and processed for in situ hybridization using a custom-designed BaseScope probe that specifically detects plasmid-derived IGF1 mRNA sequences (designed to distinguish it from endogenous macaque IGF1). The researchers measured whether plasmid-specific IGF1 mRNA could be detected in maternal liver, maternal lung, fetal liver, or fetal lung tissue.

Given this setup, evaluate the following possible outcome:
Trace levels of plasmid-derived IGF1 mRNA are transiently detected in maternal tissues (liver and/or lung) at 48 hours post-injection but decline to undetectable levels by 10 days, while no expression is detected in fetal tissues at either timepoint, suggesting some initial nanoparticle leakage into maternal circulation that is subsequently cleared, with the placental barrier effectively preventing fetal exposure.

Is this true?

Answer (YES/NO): NO